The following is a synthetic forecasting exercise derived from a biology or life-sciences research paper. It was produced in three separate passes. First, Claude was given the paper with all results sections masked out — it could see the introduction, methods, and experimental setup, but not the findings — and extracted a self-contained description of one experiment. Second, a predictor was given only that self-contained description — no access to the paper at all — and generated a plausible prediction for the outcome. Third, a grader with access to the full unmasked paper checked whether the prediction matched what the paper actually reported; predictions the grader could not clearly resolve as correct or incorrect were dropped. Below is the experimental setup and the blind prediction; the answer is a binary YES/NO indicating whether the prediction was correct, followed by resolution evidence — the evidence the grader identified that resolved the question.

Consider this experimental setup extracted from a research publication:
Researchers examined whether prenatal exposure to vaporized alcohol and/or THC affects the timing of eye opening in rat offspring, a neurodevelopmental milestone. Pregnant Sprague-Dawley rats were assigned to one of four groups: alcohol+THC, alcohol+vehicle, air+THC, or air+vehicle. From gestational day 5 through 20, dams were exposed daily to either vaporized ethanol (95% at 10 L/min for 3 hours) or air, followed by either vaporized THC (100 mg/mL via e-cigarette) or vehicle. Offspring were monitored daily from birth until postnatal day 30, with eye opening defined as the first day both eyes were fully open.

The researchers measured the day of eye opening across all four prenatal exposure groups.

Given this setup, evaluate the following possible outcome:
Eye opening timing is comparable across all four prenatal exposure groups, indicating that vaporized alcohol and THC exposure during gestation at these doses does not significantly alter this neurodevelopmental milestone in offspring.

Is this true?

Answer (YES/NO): NO